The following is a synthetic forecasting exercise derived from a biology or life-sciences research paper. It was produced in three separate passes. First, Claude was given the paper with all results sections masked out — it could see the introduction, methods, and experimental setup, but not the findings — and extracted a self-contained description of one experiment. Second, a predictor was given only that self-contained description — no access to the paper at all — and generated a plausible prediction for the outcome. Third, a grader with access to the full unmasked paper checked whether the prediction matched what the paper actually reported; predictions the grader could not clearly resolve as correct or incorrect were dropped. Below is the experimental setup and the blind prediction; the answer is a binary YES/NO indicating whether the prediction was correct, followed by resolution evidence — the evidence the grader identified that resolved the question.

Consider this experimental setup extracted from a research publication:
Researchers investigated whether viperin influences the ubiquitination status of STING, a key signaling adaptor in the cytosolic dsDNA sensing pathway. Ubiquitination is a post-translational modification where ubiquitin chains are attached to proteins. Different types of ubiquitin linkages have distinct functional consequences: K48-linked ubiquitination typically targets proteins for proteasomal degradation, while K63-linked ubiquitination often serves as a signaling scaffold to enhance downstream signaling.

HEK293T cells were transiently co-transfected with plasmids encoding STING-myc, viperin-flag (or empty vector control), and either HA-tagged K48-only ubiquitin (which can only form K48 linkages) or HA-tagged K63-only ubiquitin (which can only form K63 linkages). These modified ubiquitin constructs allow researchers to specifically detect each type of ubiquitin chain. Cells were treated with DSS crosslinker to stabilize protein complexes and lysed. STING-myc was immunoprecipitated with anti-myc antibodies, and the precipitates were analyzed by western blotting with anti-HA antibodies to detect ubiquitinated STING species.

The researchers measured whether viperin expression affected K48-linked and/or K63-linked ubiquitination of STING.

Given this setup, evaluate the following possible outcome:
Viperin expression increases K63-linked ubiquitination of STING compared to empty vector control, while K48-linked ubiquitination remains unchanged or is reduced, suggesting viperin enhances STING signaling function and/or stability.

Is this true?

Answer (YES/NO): NO